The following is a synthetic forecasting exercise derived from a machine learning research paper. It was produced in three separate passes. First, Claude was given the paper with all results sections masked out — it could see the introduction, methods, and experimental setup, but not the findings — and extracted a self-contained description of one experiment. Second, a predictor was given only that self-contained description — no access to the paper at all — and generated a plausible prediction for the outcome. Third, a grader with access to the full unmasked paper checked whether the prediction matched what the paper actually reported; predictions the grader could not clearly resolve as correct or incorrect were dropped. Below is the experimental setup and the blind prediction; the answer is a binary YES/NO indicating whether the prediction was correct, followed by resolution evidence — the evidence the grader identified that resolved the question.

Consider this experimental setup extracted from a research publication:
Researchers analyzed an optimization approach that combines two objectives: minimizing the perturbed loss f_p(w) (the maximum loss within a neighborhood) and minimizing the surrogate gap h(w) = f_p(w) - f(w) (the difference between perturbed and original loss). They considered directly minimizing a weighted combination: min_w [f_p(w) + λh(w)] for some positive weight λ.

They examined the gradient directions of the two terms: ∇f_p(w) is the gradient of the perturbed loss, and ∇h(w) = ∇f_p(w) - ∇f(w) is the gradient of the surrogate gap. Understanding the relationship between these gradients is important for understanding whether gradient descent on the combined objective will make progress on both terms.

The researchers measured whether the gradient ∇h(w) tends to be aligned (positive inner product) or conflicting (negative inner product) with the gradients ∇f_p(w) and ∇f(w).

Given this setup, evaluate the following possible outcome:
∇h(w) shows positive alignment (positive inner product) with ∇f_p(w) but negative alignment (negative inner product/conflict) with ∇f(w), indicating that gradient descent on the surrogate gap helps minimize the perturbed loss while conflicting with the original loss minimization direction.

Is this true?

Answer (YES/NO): NO